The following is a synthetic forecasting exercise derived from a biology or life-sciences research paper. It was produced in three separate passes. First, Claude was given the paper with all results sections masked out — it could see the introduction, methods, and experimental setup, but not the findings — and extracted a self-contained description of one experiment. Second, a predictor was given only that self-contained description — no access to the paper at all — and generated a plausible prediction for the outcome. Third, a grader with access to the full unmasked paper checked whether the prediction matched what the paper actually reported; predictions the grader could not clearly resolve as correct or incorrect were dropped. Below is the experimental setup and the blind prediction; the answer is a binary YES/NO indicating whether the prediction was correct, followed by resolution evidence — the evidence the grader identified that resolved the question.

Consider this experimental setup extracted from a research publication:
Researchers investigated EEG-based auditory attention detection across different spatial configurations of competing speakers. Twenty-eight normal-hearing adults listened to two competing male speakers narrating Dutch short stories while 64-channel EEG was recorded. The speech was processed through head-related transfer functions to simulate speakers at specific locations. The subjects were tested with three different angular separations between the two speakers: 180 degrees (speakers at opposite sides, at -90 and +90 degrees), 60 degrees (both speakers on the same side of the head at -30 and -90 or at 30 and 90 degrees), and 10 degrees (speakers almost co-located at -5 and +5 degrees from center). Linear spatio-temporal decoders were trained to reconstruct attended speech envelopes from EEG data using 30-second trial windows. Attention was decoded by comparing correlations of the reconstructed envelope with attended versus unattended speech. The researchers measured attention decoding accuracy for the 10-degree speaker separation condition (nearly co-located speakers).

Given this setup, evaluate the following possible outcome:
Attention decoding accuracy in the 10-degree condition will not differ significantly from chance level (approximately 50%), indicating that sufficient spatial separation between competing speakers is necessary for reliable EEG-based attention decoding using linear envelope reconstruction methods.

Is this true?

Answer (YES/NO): NO